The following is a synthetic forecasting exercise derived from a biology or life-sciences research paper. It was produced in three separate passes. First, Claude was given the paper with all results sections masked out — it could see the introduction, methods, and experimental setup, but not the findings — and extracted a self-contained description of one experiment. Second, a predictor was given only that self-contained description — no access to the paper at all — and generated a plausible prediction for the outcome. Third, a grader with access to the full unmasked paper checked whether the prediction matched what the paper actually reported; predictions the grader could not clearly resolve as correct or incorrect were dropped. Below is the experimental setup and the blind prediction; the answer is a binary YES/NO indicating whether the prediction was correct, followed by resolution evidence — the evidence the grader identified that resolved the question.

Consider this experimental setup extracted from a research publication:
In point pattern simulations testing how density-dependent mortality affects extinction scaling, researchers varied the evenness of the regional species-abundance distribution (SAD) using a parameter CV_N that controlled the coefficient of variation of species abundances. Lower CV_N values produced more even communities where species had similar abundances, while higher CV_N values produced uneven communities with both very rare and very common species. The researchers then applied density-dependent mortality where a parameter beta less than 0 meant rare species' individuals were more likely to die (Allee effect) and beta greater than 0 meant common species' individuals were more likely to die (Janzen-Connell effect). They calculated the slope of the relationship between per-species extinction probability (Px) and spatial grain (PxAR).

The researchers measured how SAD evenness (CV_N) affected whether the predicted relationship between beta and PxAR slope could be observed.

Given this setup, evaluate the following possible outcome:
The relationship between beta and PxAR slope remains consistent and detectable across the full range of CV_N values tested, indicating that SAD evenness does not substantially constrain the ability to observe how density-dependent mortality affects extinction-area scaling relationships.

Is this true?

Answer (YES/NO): NO